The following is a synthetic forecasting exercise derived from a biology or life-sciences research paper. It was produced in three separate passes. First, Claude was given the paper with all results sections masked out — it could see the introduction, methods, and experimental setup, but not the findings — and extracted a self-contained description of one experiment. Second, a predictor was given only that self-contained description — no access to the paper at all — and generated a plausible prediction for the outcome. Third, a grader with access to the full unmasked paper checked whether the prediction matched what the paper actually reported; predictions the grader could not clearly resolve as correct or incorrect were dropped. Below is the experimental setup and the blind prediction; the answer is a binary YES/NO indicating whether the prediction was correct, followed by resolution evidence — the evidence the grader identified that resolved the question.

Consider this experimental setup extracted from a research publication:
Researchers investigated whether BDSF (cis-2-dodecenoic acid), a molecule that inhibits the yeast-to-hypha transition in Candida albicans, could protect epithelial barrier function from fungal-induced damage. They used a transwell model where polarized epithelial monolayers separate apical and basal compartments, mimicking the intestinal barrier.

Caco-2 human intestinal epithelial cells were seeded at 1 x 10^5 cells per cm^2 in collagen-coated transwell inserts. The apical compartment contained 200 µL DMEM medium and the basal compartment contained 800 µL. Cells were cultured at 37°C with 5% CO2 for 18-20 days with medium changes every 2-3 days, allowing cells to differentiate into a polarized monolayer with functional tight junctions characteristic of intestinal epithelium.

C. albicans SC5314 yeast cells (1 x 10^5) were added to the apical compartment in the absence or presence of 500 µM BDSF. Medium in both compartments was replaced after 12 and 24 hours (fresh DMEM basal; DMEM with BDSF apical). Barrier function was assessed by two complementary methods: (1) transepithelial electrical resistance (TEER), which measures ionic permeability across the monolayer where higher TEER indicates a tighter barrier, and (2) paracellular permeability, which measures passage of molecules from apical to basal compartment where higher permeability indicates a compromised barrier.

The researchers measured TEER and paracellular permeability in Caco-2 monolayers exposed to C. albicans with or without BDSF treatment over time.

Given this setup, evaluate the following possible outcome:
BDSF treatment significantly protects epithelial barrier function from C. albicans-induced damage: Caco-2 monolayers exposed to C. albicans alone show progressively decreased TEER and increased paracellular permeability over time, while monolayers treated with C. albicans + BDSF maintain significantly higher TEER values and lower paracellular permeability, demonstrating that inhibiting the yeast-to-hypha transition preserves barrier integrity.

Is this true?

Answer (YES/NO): YES